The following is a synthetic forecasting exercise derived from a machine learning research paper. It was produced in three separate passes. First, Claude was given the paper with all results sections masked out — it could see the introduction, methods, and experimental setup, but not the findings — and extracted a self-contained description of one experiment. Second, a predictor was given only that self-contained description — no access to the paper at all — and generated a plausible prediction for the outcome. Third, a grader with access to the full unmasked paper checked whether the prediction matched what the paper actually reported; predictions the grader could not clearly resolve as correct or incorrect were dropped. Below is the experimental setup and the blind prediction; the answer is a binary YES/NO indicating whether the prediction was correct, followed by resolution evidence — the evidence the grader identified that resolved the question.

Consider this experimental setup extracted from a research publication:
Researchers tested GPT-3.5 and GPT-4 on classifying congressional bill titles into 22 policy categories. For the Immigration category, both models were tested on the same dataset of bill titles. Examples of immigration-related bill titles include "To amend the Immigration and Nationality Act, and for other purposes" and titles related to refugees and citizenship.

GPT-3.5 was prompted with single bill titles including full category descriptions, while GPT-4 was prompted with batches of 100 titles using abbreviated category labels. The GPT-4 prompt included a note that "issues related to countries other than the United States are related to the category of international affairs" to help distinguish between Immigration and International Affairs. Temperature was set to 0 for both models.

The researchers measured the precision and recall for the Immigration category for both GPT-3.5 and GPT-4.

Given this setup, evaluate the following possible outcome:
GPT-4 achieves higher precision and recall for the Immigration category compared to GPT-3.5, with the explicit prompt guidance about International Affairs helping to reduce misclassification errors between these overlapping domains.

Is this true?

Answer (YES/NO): NO